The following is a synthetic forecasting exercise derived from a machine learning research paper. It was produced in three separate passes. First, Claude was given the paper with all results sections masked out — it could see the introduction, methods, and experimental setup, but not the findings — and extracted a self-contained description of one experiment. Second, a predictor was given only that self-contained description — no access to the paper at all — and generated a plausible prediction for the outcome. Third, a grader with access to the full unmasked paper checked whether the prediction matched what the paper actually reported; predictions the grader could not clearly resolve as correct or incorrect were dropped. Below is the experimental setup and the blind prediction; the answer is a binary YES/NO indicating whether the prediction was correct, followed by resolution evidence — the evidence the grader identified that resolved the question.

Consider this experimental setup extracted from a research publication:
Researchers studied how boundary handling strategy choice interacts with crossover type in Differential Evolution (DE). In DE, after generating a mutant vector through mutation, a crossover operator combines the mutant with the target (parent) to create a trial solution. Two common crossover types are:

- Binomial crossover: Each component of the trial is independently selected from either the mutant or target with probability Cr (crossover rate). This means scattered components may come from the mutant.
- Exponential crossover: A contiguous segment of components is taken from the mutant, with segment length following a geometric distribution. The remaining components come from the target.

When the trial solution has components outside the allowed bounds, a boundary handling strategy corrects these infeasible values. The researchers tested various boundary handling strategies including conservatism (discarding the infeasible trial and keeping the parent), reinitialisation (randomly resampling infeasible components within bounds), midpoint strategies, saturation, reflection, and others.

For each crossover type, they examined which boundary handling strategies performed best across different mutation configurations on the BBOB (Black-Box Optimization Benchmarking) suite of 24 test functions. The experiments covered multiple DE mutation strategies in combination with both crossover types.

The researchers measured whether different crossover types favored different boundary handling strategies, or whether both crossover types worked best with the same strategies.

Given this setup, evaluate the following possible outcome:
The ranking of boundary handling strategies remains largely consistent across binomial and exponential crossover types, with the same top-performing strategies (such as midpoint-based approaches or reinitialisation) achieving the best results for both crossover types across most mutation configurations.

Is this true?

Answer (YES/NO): NO